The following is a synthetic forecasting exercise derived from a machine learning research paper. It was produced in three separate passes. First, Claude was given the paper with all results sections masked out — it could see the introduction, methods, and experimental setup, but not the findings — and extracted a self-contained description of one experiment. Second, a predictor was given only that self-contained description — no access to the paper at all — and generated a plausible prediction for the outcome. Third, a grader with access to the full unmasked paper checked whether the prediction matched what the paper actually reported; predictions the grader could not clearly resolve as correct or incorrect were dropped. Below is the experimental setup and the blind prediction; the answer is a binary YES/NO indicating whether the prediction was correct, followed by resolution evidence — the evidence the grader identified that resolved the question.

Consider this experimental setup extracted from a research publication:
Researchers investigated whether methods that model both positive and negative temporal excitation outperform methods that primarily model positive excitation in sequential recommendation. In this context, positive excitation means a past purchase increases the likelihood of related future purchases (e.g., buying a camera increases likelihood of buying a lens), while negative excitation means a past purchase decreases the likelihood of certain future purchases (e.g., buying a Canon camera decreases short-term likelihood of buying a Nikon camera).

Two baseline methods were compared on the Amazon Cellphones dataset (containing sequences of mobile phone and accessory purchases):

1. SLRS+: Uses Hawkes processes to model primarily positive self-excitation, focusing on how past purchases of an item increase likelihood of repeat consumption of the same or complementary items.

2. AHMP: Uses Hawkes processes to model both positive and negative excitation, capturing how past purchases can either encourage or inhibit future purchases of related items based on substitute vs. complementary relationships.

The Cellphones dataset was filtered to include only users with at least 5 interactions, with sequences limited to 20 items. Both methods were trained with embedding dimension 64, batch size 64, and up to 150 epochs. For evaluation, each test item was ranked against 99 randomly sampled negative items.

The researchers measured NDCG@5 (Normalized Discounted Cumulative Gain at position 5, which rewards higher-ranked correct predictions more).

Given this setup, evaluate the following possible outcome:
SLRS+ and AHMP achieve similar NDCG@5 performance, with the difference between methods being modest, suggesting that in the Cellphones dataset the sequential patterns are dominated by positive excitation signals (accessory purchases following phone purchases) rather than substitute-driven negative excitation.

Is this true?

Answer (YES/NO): NO